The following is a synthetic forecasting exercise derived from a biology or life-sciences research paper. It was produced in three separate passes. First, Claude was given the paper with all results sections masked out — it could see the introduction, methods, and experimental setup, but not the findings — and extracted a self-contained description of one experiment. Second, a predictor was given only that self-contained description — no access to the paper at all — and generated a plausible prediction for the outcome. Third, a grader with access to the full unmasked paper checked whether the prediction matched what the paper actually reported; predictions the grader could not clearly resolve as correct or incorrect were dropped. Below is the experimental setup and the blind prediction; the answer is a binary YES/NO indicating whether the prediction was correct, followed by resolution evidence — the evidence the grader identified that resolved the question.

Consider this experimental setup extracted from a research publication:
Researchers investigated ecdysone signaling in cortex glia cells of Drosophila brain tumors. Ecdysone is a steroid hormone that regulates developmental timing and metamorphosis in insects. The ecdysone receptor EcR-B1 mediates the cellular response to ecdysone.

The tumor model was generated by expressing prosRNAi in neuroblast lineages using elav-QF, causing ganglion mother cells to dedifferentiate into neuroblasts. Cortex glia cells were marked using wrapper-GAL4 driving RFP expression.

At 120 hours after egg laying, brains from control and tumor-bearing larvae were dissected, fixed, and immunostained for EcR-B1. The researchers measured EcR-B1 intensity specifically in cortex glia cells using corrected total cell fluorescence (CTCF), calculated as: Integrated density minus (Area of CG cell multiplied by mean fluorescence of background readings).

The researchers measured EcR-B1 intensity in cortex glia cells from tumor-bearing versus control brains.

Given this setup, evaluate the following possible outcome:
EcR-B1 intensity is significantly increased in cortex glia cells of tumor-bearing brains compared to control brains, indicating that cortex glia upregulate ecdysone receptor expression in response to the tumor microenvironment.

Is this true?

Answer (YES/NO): NO